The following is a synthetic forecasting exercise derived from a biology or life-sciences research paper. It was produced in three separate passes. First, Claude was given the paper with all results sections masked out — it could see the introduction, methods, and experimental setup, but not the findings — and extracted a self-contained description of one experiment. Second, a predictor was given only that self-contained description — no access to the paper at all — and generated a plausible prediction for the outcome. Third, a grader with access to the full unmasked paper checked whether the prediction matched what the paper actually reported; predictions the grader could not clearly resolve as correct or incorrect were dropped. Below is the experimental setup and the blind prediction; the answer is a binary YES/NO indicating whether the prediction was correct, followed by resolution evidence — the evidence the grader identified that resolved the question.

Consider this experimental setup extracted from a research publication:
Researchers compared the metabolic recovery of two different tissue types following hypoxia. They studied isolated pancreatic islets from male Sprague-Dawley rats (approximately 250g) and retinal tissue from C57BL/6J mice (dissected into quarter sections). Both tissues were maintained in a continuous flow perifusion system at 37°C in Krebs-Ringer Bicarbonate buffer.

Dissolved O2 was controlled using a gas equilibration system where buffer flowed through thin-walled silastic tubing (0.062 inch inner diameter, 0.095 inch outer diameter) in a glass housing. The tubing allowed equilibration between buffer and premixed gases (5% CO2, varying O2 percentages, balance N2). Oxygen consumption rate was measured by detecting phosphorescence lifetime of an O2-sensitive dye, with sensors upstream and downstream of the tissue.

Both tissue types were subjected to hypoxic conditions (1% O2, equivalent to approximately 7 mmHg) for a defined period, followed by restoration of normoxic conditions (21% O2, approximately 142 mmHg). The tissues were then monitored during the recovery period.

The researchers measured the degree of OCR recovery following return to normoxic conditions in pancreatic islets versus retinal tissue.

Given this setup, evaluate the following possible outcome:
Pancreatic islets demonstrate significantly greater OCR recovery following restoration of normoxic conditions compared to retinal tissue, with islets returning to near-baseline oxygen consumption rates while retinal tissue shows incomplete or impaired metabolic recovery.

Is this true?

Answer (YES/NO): NO